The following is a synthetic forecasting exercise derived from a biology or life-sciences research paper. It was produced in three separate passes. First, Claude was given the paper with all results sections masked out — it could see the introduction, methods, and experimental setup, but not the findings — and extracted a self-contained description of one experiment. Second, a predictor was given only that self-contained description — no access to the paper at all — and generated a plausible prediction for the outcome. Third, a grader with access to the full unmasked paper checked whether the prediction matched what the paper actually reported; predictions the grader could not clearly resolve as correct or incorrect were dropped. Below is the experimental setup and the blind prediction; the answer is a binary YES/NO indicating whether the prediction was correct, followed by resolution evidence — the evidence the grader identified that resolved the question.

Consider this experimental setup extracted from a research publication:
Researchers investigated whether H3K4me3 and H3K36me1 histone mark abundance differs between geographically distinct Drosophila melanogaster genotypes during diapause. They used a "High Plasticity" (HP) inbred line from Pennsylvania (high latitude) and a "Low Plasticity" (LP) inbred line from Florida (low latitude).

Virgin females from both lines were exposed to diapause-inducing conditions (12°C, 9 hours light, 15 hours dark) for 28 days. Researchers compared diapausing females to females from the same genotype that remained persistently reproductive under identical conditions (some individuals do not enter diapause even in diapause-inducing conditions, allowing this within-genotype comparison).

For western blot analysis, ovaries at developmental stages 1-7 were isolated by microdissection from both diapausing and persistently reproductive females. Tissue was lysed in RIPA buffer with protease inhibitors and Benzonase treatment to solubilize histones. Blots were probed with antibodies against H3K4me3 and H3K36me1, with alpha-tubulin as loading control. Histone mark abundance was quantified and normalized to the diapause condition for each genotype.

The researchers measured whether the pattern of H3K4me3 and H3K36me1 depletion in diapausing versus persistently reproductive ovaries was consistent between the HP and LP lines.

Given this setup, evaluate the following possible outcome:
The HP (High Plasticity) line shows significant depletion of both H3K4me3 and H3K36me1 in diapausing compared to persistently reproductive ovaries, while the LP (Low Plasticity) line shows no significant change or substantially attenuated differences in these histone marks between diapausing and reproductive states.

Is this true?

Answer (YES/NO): YES